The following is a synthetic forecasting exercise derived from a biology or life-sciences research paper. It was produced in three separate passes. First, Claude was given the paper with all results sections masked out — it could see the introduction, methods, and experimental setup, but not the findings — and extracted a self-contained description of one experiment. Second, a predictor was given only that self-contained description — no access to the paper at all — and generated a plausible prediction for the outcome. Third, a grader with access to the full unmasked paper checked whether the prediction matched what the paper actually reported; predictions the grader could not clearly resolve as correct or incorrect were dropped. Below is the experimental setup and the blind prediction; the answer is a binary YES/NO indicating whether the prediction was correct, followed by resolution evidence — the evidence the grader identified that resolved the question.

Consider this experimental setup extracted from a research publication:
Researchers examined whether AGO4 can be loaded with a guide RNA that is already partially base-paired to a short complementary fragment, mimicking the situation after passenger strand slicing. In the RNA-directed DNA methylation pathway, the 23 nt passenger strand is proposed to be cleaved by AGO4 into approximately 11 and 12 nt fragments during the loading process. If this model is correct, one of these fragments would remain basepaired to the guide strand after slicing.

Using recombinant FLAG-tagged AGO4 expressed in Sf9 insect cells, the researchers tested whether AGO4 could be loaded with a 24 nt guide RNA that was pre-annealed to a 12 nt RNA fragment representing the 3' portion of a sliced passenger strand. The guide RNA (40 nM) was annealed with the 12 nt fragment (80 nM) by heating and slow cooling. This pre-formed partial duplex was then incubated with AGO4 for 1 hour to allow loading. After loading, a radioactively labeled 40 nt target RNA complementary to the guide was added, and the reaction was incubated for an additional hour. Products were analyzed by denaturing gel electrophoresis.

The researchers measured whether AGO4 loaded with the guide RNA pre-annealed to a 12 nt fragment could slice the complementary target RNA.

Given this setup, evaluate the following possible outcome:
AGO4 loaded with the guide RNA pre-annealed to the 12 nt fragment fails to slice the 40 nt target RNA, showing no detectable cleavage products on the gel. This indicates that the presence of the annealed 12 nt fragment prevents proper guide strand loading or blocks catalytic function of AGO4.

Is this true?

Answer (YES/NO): NO